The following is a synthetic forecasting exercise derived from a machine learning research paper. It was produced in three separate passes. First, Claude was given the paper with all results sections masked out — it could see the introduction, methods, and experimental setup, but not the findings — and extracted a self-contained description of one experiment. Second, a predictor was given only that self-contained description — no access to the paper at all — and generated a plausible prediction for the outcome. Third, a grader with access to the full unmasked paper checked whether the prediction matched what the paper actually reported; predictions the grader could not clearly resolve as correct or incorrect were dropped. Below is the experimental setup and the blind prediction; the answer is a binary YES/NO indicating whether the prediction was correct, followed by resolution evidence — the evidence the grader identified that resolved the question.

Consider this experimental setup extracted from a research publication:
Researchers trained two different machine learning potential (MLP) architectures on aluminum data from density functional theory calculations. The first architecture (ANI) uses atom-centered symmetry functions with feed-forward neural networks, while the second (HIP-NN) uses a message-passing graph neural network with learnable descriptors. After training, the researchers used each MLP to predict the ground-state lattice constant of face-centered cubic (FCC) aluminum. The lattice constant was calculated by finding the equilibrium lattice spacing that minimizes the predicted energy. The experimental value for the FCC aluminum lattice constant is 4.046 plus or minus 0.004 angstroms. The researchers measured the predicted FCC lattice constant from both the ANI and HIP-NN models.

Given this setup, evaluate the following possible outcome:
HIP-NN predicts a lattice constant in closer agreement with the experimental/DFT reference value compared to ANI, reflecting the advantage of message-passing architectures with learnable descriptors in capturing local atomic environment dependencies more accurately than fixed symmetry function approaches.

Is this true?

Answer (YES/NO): NO